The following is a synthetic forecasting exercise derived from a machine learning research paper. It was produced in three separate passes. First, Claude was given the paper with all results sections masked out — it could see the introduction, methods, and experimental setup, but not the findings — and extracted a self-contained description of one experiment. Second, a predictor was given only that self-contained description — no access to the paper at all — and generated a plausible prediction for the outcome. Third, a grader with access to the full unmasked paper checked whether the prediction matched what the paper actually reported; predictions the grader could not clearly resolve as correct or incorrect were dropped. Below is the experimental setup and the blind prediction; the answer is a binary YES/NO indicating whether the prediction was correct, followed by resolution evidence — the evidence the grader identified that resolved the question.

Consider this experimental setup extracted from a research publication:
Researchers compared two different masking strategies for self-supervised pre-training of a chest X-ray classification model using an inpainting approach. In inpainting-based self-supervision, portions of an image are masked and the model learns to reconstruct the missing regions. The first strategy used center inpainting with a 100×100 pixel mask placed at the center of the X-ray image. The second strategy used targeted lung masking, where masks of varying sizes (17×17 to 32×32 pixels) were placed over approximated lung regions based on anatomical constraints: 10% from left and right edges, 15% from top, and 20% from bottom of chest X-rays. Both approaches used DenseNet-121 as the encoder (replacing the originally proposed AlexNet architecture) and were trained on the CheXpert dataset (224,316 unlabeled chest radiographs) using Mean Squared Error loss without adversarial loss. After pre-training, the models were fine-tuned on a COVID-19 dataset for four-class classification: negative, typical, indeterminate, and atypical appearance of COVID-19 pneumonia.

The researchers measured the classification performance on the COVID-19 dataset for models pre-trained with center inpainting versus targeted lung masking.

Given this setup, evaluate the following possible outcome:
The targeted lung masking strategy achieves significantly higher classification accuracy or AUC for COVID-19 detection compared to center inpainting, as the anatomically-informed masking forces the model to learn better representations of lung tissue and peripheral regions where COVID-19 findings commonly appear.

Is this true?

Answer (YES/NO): YES